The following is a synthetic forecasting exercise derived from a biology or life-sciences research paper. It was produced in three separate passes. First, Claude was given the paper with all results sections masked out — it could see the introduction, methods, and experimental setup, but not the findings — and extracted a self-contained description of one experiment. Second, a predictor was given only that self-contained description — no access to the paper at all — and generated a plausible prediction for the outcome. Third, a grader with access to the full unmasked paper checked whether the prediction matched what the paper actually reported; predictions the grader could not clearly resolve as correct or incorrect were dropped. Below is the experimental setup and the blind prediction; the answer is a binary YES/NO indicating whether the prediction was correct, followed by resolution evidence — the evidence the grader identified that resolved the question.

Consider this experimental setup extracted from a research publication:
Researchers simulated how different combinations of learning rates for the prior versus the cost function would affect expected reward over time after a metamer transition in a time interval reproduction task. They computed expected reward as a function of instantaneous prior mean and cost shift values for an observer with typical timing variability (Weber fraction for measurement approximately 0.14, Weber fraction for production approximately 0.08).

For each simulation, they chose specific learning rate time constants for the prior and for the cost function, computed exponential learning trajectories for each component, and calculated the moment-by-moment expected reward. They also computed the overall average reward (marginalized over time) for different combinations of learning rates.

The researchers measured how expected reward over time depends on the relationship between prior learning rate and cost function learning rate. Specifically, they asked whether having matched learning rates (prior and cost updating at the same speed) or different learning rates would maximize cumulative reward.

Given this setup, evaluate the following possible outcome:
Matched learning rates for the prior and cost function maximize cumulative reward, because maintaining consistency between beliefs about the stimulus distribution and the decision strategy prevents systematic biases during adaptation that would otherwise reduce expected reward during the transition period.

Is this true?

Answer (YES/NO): YES